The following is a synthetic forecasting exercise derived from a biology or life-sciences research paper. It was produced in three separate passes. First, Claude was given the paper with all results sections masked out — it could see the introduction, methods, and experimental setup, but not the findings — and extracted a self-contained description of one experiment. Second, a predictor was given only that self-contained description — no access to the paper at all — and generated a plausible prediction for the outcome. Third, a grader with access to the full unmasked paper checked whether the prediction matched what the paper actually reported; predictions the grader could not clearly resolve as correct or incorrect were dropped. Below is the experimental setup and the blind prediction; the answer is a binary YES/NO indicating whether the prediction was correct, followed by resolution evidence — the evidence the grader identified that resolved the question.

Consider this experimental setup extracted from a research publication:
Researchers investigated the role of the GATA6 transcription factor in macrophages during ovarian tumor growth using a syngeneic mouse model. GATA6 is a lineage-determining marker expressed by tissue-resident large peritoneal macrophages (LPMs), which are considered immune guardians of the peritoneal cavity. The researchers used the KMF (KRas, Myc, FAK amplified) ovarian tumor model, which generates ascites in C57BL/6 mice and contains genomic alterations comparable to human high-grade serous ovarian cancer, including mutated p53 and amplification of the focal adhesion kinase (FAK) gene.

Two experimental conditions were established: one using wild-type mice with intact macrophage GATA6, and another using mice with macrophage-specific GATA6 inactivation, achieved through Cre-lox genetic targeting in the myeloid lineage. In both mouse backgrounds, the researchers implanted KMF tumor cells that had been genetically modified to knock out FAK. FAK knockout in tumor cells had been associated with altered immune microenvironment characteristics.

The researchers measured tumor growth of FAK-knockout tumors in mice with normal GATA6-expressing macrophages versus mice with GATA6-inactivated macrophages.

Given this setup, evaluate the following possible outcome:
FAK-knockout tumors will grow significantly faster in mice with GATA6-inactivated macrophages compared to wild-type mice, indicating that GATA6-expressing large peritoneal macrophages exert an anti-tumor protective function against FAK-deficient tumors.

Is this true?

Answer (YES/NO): YES